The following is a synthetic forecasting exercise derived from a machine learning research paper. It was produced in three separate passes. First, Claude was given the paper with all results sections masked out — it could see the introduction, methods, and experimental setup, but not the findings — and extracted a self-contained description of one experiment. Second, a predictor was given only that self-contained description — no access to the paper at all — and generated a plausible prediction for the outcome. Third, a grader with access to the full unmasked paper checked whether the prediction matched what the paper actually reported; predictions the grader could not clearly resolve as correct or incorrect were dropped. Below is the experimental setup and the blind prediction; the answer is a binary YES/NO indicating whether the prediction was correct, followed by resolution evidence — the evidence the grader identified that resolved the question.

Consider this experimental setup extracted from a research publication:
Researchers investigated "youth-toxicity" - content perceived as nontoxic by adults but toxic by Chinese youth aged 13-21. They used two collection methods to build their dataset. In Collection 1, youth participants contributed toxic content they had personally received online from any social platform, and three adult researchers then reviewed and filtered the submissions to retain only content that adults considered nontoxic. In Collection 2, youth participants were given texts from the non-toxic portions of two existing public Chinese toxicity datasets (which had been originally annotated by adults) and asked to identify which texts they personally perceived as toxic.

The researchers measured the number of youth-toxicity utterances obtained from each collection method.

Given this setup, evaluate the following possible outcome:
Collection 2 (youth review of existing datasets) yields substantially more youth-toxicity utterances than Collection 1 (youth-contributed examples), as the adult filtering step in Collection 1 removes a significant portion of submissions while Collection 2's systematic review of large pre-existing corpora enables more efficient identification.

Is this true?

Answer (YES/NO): YES